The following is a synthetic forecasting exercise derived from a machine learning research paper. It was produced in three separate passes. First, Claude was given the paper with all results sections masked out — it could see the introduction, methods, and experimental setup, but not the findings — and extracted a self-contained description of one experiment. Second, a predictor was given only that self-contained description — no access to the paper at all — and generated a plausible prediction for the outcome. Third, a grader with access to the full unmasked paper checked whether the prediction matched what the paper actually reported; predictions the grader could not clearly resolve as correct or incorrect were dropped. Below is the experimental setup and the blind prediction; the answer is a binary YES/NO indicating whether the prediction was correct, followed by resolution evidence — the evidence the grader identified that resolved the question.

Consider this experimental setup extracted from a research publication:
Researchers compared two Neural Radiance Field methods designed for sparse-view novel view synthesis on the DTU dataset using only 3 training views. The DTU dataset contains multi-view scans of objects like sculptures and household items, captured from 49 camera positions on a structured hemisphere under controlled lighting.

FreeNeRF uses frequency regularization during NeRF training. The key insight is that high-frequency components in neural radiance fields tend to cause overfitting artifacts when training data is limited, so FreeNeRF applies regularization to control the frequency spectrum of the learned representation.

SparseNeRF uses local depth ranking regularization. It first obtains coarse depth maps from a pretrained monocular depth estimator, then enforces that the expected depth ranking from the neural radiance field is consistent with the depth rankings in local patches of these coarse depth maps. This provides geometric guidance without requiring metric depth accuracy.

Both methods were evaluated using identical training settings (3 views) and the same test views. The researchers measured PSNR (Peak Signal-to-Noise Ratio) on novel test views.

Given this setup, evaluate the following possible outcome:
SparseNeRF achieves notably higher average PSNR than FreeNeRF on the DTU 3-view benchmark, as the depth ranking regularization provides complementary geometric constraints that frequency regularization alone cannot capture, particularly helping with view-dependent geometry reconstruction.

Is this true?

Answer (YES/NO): NO